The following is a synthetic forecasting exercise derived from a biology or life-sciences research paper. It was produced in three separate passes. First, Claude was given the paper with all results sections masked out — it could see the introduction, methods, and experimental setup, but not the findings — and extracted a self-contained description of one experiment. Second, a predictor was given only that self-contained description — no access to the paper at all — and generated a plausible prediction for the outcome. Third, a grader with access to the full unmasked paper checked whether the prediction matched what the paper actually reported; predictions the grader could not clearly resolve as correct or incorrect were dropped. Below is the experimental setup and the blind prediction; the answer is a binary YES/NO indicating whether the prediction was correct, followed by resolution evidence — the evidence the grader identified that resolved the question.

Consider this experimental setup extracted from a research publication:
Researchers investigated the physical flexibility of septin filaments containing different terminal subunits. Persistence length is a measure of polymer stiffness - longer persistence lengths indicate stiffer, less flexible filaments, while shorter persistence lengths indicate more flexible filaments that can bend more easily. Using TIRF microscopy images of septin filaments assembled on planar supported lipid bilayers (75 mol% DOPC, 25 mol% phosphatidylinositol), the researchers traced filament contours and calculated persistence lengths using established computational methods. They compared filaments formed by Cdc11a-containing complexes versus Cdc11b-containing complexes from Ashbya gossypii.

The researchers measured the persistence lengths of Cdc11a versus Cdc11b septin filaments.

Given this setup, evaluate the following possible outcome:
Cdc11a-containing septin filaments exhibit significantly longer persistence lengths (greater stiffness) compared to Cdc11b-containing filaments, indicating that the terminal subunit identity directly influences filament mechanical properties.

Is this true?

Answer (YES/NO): NO